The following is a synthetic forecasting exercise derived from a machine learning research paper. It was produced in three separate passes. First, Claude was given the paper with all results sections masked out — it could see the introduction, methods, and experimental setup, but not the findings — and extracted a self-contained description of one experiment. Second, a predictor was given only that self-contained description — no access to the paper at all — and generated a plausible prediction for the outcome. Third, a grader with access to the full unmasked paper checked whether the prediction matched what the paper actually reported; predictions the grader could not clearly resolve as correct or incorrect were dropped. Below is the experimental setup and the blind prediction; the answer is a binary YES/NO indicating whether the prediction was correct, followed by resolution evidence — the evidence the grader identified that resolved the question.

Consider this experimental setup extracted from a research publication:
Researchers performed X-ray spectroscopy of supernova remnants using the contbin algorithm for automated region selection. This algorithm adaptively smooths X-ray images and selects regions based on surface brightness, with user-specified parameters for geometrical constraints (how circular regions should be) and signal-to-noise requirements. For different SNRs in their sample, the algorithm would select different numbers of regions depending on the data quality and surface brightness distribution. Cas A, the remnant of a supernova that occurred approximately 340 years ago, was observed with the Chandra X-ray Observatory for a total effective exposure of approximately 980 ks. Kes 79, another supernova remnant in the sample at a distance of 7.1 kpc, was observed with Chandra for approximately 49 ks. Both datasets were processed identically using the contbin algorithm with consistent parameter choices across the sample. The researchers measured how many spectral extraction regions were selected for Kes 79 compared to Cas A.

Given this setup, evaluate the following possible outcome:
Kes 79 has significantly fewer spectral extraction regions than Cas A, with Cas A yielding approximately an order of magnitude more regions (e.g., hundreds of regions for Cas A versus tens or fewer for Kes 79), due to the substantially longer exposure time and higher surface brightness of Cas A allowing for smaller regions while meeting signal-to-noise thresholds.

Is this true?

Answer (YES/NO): NO